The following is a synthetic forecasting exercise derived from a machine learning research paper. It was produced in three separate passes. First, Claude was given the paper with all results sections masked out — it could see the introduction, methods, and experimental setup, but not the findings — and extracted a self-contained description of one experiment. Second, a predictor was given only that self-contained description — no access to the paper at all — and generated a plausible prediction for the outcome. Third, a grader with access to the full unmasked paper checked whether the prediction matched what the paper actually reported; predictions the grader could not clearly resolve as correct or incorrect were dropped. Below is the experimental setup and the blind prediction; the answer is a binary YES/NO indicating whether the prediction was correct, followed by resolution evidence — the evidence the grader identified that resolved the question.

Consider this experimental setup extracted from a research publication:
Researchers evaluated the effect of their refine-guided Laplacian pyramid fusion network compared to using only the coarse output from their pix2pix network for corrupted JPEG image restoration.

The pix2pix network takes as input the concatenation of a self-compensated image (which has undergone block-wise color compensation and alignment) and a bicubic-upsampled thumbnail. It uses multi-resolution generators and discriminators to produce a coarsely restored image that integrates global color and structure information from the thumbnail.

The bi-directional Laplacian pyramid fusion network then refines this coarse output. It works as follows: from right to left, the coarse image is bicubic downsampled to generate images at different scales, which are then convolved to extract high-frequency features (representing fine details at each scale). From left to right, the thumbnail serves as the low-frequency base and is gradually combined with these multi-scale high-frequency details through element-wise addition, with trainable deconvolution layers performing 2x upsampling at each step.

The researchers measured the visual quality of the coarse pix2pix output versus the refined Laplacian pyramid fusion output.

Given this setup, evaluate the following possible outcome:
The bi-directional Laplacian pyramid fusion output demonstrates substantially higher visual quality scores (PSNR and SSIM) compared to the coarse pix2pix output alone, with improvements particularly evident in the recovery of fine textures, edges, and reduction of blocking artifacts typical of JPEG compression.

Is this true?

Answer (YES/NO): NO